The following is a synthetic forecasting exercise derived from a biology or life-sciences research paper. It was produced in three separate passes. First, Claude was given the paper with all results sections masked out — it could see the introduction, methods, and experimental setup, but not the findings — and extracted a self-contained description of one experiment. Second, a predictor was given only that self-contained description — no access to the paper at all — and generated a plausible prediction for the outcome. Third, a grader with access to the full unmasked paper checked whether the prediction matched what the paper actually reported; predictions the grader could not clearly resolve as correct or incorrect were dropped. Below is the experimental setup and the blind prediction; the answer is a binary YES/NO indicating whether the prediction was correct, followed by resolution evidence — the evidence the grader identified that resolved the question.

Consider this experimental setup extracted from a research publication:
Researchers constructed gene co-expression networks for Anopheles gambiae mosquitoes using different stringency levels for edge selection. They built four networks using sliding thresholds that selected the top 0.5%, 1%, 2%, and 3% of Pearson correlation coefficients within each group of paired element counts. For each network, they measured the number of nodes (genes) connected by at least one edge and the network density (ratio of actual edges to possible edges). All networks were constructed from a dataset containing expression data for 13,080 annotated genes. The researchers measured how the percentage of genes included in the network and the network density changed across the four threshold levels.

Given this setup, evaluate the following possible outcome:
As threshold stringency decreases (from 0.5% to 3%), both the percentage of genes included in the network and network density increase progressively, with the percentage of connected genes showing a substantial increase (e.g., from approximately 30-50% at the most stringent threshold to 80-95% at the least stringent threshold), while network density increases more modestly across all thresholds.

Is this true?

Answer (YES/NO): NO